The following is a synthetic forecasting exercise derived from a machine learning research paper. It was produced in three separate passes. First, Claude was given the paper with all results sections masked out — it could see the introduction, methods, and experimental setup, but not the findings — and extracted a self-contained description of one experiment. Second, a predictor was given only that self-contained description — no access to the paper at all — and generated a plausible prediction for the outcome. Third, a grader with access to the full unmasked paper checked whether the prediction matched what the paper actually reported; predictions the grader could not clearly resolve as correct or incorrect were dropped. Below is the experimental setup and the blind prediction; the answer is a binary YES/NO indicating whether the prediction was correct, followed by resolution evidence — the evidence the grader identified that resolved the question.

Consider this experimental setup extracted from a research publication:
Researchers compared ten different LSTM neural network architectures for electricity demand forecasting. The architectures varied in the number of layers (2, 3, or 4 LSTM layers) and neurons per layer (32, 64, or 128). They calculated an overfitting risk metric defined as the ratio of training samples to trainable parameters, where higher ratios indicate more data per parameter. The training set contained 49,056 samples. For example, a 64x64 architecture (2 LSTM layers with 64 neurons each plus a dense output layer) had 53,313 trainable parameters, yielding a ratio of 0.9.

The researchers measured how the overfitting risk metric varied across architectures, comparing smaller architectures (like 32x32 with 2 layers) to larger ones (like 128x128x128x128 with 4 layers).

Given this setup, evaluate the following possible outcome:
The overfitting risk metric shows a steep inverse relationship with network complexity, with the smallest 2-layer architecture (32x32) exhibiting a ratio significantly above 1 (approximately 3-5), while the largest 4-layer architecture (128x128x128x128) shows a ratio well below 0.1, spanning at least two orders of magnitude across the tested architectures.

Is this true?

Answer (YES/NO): NO